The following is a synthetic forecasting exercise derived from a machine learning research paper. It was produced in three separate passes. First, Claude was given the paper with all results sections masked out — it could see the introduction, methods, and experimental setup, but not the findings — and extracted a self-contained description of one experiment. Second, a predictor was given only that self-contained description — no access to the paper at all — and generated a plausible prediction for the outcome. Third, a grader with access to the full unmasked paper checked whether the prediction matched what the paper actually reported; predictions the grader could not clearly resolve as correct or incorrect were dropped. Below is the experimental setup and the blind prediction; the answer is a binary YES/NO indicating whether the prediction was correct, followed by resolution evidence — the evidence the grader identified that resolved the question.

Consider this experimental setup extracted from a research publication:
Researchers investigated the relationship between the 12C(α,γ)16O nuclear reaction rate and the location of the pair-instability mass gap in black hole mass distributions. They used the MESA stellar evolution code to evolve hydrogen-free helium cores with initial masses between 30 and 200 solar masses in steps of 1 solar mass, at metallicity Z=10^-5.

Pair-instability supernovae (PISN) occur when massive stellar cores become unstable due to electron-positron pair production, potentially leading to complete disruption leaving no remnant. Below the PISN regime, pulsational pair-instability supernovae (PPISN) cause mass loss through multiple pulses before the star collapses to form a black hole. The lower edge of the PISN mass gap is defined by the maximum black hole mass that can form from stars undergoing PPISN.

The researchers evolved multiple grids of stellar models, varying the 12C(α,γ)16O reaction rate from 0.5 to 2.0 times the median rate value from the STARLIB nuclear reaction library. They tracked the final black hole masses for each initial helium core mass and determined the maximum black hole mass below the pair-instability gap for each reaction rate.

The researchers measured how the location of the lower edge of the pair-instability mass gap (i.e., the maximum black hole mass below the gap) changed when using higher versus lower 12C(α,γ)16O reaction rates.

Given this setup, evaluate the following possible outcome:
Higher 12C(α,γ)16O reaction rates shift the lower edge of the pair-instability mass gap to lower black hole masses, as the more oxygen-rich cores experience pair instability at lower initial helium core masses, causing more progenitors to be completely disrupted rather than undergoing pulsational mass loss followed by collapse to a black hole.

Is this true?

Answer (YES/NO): YES